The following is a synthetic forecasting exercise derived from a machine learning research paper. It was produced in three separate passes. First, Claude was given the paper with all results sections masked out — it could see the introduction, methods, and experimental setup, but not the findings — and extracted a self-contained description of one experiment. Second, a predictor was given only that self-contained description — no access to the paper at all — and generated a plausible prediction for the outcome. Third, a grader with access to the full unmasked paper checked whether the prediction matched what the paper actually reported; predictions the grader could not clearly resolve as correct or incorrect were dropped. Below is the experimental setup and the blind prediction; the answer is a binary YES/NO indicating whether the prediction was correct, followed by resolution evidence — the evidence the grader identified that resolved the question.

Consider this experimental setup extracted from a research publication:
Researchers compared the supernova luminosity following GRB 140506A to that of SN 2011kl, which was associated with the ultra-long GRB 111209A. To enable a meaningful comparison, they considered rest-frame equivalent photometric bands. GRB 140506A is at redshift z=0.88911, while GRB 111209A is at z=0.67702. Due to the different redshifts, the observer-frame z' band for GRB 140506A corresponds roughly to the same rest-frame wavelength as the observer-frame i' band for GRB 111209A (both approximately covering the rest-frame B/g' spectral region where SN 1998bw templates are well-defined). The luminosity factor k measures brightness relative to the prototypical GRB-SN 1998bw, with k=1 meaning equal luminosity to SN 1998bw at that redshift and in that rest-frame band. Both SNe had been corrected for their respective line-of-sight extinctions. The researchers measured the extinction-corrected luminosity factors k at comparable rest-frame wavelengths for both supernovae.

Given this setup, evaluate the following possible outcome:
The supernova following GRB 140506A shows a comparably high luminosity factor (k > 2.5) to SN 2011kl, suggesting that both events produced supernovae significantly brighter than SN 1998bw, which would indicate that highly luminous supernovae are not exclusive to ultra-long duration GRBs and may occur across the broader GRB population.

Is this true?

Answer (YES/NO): YES